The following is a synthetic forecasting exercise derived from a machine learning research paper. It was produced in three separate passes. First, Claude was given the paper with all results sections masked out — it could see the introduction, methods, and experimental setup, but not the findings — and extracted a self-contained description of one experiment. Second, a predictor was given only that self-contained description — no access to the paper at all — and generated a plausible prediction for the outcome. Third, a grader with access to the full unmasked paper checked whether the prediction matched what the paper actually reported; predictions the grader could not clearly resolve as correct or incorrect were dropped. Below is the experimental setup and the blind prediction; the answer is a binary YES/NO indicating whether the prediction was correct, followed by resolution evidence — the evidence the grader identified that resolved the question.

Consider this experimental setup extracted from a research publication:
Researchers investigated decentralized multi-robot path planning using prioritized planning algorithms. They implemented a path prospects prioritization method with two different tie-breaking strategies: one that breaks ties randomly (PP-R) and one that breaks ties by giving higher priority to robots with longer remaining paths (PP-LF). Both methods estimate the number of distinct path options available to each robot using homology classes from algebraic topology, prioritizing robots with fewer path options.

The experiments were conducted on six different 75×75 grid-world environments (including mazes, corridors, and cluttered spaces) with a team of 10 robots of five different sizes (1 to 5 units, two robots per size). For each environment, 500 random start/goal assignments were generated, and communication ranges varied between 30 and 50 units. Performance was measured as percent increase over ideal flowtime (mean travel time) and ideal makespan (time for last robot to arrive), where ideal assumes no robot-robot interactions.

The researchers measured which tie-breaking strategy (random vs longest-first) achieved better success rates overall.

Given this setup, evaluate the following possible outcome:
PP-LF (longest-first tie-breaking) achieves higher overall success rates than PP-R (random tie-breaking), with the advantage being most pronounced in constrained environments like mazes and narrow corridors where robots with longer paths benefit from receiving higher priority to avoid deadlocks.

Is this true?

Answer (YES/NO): NO